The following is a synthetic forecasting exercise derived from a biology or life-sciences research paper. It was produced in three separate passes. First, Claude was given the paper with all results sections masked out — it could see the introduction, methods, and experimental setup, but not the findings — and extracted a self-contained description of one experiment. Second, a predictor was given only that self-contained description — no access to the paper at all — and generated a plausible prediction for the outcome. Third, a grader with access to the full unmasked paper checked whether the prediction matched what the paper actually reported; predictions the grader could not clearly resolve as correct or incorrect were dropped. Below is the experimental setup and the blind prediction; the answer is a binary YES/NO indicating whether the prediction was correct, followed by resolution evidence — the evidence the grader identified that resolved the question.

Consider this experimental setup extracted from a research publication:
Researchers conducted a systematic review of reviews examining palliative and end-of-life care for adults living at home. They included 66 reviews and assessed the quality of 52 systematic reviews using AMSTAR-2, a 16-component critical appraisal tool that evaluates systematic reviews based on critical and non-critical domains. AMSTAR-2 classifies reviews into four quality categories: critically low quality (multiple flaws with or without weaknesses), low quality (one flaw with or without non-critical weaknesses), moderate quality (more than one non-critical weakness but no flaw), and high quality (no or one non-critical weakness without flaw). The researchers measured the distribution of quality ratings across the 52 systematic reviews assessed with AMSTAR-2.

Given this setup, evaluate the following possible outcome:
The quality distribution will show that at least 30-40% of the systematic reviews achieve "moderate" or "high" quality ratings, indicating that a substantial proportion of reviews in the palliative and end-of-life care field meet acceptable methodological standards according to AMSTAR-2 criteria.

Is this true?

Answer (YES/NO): NO